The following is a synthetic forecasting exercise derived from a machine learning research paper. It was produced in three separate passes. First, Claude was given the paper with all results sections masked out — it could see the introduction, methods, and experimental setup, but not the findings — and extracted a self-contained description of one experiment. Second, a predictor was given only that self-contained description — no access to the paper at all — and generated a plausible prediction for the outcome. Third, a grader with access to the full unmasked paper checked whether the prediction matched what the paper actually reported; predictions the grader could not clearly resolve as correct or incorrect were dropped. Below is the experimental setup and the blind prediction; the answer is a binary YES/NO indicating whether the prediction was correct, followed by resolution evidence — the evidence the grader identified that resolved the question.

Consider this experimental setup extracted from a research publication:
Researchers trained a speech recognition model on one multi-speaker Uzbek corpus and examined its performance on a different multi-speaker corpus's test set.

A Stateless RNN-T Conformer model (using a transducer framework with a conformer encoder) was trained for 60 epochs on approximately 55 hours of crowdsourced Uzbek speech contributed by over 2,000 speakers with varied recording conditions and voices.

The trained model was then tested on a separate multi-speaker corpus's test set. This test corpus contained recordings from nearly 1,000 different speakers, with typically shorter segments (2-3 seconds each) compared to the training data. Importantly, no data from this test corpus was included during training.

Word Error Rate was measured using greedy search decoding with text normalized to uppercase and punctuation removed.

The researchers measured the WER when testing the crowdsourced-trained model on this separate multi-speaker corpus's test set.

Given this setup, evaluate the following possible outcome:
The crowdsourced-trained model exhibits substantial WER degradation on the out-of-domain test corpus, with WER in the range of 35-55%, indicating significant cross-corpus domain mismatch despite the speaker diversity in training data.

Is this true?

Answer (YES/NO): YES